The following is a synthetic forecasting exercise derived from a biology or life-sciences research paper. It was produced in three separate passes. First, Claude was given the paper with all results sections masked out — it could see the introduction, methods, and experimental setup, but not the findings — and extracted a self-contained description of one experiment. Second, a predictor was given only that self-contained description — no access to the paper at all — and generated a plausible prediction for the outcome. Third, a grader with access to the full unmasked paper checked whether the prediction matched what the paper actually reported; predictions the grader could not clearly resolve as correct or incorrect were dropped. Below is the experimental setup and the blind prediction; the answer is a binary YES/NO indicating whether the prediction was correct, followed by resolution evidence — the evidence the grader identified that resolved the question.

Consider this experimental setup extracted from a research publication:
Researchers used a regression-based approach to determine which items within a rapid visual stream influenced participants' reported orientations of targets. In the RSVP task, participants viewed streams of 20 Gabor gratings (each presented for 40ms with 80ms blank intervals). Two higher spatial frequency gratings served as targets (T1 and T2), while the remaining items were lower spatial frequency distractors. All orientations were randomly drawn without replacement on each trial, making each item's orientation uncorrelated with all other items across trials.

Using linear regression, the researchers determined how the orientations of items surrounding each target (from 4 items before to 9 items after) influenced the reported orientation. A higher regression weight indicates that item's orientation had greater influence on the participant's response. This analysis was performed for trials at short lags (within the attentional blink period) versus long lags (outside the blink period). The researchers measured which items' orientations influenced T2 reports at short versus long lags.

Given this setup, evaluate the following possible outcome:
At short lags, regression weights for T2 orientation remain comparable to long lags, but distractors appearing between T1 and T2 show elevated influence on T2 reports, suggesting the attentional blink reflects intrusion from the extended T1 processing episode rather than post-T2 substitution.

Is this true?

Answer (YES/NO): NO